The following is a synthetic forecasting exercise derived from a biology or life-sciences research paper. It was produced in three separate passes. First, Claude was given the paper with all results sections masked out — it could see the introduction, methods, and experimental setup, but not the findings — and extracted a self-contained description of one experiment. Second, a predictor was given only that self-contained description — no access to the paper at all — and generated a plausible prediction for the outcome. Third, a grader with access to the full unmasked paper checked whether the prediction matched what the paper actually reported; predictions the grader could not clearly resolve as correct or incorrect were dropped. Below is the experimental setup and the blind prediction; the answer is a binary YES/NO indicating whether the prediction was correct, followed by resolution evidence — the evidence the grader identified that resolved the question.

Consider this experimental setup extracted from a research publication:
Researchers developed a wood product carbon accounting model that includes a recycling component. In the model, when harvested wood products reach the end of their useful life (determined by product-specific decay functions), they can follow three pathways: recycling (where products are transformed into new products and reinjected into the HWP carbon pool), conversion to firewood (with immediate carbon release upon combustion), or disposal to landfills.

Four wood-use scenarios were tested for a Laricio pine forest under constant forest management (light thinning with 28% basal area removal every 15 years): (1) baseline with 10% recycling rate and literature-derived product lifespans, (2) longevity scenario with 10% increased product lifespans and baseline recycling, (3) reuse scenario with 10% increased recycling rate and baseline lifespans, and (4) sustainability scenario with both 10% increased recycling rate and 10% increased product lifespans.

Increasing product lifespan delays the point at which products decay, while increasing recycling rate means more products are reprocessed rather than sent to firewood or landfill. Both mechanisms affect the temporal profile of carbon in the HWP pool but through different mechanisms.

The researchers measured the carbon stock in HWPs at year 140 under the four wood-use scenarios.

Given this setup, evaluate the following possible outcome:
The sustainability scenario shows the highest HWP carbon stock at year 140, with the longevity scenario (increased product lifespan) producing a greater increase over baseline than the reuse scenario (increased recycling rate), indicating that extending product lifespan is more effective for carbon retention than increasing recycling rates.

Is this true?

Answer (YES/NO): YES